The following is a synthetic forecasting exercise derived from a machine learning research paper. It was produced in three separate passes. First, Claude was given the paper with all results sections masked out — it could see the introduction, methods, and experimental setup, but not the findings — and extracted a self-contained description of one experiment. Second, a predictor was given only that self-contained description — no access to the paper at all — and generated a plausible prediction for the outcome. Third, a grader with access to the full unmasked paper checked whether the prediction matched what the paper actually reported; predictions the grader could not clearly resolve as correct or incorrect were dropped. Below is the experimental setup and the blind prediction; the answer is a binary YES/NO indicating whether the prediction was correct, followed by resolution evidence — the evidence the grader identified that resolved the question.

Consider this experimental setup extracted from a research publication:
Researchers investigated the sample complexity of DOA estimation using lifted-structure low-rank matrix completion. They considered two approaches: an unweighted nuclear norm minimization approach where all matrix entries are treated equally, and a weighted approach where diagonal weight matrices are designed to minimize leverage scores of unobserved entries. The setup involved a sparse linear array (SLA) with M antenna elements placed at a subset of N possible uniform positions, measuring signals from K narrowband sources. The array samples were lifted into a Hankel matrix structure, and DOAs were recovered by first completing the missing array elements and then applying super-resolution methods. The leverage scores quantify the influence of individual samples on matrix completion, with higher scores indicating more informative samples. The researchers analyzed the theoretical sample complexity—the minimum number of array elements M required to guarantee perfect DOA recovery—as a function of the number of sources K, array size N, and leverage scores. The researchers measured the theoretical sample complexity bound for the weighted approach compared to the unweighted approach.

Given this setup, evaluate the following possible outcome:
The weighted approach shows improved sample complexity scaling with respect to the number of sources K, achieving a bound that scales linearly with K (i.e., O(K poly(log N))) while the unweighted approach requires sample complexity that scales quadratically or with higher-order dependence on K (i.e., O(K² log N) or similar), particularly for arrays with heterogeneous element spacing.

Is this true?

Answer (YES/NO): YES